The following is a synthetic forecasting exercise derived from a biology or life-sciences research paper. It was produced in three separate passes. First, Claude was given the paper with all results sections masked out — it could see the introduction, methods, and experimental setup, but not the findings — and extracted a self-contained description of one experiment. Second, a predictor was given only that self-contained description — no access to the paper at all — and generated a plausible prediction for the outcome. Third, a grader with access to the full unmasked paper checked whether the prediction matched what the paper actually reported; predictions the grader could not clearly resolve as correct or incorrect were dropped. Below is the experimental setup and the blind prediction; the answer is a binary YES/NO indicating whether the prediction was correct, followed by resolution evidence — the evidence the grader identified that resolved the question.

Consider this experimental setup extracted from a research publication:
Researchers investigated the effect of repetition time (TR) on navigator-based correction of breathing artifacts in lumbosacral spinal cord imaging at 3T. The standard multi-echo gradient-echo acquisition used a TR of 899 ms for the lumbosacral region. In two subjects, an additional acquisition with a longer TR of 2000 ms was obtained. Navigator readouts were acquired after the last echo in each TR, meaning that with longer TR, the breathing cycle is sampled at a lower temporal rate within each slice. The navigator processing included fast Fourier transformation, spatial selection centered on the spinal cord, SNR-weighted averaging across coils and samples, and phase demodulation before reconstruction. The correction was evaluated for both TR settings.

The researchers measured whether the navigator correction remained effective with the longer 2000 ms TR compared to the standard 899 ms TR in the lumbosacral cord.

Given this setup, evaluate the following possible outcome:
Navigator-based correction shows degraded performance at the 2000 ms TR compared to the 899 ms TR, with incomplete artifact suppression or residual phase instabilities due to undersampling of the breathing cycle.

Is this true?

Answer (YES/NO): NO